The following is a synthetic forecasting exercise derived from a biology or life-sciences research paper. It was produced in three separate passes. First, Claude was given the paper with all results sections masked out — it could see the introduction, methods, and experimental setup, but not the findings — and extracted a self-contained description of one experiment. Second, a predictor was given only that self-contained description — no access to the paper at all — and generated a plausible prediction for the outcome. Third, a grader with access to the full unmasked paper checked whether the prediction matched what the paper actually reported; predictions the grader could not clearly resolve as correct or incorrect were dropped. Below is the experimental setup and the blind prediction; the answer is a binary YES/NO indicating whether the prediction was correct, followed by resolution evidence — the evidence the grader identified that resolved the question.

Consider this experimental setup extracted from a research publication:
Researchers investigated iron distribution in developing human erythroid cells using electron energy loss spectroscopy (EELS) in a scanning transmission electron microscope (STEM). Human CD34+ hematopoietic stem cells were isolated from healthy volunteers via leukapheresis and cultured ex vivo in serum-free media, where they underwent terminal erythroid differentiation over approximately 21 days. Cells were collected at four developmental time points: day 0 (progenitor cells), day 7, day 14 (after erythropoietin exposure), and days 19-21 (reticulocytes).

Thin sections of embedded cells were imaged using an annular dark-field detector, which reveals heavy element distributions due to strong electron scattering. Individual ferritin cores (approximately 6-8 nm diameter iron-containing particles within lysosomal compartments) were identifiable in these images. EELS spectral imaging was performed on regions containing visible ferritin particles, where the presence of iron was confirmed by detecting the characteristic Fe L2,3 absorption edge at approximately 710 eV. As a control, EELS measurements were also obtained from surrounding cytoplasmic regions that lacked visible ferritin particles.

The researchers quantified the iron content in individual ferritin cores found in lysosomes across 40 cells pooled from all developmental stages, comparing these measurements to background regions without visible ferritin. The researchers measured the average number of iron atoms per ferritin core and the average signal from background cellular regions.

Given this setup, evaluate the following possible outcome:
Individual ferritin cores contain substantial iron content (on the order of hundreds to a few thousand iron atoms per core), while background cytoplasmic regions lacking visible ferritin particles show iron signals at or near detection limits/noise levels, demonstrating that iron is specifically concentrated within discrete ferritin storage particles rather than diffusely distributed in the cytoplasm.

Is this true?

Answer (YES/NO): YES